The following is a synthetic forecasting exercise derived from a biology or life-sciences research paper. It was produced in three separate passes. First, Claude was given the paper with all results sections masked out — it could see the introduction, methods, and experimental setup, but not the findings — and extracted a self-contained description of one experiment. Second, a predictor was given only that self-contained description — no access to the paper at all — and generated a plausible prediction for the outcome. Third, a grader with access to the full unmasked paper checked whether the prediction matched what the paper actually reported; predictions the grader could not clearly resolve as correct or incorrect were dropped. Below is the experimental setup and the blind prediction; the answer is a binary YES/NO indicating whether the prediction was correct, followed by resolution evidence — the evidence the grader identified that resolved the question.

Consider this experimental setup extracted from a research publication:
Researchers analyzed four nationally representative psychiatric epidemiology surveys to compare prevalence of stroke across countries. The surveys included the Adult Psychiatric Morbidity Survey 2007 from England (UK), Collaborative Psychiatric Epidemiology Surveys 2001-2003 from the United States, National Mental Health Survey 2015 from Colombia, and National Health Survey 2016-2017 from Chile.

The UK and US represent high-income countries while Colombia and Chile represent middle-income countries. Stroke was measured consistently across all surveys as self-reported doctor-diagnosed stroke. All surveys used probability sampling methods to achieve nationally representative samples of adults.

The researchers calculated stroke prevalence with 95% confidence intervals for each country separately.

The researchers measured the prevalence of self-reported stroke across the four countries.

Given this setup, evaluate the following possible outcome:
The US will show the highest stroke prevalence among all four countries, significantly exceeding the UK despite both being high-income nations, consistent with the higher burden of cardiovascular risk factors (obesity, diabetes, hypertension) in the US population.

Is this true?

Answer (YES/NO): YES